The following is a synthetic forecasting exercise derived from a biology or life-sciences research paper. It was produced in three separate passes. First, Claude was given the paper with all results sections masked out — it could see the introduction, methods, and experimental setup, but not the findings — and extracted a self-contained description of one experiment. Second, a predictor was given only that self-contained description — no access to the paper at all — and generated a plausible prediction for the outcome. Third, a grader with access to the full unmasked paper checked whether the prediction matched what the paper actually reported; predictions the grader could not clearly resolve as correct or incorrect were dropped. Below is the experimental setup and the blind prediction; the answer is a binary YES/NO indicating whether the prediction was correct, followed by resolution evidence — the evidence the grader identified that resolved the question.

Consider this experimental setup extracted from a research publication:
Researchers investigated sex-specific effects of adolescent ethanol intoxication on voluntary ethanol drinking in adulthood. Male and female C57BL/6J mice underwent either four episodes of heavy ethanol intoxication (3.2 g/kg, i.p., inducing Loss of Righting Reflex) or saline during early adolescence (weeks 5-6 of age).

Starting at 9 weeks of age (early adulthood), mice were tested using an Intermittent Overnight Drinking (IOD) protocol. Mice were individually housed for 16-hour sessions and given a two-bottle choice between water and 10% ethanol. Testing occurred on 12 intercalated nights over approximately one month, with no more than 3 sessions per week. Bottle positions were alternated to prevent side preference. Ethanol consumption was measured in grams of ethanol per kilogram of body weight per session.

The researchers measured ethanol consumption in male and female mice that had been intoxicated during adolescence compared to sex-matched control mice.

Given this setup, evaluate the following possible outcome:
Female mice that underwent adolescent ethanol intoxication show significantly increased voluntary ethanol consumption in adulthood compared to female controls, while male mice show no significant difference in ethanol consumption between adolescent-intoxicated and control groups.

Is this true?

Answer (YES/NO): YES